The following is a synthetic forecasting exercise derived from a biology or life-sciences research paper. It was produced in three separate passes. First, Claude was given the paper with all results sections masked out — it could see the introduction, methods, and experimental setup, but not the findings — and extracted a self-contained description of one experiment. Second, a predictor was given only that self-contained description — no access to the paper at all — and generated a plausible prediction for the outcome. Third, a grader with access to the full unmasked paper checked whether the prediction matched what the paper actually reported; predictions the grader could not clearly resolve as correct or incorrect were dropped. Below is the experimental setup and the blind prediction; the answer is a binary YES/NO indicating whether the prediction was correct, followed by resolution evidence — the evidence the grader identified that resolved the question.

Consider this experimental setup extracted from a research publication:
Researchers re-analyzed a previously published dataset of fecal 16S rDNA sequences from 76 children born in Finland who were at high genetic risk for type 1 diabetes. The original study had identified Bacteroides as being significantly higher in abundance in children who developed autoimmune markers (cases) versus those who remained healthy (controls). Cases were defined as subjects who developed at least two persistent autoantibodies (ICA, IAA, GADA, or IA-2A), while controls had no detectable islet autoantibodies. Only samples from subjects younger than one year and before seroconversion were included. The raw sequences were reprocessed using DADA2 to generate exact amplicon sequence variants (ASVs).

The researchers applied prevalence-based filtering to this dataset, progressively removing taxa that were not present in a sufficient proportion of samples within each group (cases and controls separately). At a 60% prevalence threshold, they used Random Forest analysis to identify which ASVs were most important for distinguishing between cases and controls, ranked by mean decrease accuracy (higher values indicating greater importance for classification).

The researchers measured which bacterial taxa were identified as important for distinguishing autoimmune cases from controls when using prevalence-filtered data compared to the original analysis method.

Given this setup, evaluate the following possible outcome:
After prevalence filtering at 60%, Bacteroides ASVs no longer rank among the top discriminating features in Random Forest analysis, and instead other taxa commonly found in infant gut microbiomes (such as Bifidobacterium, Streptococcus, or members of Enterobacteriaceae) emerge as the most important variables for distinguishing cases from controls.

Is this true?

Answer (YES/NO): NO